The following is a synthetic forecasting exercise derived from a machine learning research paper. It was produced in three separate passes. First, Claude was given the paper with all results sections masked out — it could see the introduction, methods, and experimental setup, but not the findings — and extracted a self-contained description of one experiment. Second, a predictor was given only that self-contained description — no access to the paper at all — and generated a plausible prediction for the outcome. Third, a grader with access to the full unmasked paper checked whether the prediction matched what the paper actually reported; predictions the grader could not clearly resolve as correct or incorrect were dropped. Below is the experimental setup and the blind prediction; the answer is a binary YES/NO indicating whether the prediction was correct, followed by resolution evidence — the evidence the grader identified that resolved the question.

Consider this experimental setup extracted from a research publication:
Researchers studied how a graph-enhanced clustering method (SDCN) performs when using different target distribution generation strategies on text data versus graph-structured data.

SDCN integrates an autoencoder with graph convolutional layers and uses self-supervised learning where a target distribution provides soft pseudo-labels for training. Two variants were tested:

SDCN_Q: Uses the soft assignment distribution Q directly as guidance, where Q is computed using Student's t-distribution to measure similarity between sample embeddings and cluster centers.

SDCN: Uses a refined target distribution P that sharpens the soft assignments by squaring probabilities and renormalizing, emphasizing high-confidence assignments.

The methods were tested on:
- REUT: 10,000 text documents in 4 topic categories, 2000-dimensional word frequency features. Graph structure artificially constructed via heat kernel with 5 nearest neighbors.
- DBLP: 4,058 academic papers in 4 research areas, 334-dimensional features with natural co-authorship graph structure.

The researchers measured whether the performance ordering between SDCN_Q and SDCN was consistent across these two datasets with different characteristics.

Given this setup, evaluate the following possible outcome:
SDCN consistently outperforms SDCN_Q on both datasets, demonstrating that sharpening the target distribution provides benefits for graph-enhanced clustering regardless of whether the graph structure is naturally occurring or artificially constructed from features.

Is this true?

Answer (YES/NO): NO